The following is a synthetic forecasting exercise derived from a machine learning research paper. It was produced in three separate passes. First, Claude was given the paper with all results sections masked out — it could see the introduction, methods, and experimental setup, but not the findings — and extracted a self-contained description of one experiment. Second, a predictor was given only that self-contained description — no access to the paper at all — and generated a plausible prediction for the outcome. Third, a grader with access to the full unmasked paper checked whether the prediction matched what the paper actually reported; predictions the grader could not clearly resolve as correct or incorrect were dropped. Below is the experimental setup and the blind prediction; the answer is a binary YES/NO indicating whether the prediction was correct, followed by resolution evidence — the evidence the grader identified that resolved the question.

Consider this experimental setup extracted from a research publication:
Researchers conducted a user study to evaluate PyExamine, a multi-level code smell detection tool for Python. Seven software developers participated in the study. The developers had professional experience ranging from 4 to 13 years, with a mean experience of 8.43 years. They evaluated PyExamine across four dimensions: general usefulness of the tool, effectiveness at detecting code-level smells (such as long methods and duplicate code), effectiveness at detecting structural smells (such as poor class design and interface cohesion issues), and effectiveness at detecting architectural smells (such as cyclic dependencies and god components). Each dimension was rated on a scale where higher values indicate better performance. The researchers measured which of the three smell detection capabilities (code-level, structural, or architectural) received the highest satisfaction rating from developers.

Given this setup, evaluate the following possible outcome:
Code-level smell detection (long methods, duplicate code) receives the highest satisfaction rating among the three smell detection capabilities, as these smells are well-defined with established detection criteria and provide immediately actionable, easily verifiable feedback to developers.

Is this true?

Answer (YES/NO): YES